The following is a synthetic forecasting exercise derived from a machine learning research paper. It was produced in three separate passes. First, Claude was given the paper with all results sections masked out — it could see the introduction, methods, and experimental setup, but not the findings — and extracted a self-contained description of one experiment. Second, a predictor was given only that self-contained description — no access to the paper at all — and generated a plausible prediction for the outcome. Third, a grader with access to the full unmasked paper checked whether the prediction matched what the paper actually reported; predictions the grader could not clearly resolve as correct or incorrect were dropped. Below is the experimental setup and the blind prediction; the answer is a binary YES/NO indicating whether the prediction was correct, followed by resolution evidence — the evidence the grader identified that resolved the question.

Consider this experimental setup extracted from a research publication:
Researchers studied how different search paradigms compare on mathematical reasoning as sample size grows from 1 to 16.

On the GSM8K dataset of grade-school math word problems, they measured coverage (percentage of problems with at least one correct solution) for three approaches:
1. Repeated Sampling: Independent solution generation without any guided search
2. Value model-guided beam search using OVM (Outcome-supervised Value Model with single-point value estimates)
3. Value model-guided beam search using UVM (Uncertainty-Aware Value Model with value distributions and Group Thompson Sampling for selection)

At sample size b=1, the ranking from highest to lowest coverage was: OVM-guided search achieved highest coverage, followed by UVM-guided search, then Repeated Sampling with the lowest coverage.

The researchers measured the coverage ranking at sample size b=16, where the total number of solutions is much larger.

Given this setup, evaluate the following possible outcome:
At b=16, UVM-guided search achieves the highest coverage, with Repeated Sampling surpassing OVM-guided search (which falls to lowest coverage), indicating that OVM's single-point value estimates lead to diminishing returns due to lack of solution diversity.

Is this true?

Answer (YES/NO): NO